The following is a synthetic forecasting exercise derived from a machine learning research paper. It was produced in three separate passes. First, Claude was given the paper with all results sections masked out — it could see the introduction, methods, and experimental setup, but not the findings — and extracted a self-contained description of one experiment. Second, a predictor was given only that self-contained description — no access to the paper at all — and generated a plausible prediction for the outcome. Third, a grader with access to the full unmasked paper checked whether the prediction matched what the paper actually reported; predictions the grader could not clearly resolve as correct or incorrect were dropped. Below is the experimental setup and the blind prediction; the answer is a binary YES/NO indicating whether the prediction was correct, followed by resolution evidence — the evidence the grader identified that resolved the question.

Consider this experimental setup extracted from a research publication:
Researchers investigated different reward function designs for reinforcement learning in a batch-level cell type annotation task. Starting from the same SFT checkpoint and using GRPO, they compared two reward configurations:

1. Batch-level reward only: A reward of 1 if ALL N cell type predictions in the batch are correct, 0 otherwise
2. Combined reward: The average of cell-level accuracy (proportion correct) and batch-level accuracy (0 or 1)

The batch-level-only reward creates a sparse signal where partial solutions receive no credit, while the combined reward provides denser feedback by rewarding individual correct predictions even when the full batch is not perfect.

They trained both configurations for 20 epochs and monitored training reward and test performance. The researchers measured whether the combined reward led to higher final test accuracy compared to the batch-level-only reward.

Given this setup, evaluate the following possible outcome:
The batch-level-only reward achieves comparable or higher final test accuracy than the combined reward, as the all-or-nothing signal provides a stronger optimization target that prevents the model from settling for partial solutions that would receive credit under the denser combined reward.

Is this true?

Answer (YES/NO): YES